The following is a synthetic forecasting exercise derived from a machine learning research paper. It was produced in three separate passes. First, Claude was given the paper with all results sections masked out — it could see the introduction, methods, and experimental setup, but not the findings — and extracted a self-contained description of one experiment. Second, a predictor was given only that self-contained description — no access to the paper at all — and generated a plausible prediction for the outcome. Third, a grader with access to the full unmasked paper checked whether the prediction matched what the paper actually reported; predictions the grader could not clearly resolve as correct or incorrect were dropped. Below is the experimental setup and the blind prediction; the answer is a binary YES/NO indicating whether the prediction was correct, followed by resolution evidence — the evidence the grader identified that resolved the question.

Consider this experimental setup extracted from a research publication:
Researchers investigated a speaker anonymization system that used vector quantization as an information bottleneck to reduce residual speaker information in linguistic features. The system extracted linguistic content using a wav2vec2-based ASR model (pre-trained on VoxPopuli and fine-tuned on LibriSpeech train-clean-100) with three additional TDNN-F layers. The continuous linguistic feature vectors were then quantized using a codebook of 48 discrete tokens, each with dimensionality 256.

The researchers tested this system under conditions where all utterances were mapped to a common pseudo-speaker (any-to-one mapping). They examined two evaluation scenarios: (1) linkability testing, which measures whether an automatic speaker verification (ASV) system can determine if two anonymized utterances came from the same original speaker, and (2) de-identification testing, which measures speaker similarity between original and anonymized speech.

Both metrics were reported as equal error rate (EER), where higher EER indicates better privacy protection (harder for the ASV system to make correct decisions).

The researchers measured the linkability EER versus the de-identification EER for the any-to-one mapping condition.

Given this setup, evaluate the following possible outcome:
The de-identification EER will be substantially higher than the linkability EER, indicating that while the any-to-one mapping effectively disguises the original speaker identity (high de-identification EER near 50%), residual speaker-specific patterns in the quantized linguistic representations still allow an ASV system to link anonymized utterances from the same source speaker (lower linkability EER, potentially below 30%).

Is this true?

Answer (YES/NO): NO